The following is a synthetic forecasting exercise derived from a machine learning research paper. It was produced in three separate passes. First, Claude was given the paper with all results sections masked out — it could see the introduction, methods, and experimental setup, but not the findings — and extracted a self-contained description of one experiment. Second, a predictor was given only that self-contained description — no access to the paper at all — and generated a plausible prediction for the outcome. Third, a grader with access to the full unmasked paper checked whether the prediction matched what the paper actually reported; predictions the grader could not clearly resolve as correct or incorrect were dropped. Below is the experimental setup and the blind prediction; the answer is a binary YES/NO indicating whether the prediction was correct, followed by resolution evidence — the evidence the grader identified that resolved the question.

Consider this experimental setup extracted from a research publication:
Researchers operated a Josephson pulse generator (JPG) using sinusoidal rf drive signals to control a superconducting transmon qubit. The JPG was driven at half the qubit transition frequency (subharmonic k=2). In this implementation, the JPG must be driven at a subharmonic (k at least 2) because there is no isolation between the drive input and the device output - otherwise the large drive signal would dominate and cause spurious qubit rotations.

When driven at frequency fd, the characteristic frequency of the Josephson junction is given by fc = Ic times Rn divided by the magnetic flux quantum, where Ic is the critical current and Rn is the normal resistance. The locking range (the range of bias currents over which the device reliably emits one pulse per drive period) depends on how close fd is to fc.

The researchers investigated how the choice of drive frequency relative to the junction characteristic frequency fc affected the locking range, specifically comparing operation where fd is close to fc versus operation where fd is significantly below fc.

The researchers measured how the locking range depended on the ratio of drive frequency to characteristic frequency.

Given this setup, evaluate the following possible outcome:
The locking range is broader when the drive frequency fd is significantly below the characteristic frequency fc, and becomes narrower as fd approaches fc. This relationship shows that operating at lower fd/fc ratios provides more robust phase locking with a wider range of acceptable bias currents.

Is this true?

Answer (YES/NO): NO